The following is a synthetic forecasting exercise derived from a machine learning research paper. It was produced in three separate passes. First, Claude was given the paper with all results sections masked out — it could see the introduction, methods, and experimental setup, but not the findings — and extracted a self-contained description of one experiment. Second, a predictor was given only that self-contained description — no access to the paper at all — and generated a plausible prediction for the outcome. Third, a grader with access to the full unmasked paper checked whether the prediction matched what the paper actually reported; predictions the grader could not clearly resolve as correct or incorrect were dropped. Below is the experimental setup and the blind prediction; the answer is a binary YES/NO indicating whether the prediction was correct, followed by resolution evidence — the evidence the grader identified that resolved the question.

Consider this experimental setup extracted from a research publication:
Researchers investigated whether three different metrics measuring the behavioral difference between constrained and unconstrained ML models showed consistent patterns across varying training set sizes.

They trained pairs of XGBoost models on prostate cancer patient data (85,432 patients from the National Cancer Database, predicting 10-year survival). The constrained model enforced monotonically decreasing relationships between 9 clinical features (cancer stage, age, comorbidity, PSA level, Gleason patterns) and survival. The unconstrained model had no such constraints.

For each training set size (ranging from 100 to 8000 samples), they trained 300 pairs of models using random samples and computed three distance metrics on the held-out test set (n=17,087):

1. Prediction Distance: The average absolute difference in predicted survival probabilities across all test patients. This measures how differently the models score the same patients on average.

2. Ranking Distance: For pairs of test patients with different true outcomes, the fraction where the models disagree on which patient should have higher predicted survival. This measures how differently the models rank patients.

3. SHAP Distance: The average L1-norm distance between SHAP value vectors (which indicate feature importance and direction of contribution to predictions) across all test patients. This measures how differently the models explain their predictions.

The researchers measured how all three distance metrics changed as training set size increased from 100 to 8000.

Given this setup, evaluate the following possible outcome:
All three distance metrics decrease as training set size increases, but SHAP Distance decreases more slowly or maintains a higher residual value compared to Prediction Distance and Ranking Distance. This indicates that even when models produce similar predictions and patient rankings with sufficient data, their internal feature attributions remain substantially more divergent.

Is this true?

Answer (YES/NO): NO